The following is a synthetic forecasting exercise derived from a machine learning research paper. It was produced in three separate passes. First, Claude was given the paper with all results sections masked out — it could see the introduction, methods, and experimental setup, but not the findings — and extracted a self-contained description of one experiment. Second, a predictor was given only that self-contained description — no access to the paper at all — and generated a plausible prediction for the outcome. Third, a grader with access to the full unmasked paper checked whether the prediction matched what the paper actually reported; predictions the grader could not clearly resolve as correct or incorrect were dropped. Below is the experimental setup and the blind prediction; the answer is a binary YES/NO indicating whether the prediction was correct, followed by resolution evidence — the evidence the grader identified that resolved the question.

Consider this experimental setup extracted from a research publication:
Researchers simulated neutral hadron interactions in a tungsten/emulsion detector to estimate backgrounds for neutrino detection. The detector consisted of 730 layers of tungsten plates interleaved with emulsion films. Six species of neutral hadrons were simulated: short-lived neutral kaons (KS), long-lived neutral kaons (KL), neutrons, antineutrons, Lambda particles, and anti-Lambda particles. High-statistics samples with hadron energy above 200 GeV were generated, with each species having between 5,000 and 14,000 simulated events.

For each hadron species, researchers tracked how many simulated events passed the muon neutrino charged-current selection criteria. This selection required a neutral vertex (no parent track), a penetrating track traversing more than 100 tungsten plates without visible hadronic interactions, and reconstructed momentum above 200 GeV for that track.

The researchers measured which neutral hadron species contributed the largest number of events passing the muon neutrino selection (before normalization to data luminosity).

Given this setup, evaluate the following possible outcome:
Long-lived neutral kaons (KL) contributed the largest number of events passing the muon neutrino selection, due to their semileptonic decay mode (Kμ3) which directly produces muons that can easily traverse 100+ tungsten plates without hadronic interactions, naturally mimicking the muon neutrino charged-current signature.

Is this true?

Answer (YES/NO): NO